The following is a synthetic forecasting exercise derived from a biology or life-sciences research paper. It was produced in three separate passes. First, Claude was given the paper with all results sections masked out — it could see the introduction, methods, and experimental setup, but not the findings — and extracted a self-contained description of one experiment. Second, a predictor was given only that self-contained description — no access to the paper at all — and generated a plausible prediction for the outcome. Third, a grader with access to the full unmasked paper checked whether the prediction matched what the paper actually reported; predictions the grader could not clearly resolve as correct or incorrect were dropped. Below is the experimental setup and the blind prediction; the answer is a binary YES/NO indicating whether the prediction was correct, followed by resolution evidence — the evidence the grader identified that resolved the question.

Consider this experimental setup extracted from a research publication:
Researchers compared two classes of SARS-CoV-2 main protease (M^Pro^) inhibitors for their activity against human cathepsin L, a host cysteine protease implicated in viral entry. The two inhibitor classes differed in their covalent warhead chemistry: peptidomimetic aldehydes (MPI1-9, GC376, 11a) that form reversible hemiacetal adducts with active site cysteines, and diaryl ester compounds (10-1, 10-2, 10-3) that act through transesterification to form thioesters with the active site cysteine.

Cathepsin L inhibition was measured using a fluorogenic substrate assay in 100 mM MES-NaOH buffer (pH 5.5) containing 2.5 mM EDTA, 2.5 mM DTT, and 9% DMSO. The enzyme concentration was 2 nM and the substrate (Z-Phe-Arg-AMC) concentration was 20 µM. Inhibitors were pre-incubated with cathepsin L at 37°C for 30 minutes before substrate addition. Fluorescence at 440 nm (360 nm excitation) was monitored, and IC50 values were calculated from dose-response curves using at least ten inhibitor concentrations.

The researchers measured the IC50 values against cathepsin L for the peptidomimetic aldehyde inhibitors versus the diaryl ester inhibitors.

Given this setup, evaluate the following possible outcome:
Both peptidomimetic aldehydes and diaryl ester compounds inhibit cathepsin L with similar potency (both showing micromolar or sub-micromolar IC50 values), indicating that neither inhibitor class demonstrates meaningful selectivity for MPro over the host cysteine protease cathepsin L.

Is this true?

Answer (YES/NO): NO